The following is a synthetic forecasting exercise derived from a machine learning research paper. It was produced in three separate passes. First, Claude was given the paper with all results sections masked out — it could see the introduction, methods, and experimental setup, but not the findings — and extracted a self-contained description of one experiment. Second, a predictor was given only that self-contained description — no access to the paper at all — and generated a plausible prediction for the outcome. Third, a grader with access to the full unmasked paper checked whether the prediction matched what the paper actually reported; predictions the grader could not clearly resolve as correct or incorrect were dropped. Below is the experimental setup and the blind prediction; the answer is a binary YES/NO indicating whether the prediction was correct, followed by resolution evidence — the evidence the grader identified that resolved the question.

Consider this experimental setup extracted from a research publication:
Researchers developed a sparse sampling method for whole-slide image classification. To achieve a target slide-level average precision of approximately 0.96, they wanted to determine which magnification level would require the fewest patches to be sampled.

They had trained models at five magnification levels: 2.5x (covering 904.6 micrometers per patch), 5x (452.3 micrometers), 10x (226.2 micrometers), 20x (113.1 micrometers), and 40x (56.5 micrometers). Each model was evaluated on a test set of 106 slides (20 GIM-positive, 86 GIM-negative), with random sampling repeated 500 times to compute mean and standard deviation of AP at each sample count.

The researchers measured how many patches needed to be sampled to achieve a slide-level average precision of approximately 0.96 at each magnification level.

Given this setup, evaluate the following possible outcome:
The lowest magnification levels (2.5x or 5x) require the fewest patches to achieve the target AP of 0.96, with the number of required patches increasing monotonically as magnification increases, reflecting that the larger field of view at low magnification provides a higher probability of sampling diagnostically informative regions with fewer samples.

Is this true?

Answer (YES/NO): NO